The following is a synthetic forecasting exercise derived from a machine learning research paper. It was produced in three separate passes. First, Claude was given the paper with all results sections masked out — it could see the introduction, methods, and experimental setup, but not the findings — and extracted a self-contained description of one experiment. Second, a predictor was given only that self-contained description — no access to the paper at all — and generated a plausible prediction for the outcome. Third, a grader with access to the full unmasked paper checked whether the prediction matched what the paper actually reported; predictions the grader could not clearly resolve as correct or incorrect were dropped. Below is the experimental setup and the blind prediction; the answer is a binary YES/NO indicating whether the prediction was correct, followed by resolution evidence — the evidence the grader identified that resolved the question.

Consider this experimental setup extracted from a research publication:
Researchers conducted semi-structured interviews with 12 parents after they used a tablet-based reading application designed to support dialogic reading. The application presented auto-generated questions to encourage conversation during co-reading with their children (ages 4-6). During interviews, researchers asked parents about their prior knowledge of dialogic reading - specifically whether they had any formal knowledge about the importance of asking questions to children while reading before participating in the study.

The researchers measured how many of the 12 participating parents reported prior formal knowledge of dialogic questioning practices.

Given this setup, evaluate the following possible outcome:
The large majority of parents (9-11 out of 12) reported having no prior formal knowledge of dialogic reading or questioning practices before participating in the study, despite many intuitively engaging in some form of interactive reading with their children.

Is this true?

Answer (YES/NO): YES